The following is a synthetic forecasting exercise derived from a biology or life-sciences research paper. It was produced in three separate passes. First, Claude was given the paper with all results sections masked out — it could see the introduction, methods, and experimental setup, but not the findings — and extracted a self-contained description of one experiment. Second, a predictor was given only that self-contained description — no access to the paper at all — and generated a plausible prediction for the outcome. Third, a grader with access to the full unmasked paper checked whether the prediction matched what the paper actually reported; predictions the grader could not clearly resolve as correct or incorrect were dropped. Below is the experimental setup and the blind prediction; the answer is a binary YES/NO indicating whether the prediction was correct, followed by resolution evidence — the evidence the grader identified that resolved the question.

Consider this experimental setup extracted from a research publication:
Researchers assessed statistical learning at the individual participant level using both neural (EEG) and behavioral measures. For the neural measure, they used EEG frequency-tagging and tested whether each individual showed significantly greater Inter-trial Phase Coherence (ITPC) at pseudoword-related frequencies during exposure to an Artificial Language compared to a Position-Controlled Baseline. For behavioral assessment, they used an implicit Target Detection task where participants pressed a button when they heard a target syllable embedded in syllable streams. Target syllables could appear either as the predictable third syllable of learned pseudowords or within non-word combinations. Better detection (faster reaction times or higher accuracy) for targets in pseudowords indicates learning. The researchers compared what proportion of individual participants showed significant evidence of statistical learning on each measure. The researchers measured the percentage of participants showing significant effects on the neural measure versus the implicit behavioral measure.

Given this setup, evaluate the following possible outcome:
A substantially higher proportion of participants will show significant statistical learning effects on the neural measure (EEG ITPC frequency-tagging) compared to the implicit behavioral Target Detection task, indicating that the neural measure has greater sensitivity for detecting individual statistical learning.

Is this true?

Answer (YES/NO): NO